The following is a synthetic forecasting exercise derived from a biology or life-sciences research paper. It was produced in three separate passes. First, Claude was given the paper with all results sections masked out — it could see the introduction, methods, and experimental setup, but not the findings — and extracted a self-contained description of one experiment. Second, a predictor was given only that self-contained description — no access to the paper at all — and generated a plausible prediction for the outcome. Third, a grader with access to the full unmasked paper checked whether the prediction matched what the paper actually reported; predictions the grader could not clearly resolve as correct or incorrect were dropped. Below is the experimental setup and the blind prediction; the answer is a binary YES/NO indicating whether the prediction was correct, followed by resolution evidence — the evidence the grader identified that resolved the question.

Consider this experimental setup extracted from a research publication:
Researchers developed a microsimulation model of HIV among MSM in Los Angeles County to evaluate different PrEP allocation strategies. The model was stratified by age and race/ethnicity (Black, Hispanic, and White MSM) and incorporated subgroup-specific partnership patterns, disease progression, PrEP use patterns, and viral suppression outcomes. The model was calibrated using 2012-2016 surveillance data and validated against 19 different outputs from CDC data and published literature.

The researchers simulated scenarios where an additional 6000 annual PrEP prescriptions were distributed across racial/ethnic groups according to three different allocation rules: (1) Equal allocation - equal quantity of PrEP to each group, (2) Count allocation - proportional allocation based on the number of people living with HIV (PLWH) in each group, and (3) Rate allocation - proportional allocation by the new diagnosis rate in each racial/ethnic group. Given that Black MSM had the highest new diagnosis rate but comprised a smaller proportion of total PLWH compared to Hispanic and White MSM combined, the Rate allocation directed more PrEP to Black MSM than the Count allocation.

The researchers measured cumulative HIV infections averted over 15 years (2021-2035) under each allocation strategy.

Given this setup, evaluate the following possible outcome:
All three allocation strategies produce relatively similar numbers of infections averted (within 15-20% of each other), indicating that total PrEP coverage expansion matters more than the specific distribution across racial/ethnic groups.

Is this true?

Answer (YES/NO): NO